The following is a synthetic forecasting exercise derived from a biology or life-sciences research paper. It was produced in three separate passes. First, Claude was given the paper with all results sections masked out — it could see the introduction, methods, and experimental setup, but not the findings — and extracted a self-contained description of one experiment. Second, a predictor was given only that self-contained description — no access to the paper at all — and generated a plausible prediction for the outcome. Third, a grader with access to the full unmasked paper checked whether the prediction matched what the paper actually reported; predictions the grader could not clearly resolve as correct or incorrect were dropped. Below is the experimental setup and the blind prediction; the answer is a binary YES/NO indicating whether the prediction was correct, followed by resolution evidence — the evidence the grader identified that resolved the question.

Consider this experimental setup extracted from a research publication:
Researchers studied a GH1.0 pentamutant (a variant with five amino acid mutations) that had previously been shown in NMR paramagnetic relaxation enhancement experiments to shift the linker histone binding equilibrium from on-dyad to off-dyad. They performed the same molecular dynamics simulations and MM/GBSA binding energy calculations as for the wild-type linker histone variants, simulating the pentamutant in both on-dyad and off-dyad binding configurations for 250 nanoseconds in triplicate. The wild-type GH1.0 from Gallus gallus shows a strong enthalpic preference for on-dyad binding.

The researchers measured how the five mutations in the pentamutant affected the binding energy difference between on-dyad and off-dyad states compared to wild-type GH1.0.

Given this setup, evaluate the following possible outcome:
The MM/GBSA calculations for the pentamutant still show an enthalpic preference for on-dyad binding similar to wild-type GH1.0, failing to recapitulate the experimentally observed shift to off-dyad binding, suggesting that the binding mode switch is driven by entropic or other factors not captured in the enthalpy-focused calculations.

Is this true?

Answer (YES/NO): NO